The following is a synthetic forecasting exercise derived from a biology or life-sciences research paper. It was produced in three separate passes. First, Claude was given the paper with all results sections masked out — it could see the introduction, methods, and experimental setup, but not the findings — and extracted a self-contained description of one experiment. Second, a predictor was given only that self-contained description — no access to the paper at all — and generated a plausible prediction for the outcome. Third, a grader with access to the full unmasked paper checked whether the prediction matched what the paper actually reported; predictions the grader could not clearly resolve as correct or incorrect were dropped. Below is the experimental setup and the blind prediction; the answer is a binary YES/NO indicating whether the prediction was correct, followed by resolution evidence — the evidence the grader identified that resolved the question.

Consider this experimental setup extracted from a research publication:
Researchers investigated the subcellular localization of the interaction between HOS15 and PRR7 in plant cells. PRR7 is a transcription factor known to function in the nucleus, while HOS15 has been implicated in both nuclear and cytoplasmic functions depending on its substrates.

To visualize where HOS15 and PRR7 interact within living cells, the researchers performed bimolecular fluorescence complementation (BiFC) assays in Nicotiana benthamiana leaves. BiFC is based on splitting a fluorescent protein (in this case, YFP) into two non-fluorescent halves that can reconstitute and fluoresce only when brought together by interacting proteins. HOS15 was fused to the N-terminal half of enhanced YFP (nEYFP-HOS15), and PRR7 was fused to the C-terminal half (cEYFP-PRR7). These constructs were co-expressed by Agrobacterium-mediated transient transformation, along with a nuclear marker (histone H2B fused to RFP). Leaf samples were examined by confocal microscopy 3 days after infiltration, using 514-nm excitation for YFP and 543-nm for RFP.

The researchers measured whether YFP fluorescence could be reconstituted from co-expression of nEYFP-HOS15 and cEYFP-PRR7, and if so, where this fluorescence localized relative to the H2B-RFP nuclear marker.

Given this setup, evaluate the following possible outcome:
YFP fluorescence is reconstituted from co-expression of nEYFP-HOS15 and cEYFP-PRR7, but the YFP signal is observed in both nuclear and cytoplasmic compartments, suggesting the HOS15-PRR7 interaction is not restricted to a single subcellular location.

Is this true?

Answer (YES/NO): NO